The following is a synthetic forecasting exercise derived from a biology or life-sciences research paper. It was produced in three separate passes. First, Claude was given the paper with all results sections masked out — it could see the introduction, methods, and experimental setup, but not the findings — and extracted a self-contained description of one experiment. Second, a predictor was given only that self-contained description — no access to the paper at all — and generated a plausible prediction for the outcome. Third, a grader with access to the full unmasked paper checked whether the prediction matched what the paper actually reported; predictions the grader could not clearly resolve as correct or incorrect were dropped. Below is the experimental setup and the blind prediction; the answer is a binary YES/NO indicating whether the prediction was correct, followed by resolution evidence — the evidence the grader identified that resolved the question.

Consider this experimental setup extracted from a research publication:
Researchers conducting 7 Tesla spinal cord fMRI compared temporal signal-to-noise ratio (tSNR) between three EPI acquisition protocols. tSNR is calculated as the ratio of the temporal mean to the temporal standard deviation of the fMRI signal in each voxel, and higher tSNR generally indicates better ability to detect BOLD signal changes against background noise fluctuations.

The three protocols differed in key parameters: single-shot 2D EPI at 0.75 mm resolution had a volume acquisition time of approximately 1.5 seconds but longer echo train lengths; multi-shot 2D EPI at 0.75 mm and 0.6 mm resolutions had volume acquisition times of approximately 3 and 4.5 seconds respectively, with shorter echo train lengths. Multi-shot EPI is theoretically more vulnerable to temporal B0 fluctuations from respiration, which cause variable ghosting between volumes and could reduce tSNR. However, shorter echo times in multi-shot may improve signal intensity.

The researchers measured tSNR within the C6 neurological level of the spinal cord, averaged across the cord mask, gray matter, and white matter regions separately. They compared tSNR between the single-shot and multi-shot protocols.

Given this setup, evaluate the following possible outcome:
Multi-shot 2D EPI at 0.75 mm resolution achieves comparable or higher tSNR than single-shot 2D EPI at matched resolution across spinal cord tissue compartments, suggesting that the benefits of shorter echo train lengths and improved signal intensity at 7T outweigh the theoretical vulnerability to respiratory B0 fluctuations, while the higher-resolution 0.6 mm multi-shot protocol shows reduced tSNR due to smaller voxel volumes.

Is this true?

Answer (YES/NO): YES